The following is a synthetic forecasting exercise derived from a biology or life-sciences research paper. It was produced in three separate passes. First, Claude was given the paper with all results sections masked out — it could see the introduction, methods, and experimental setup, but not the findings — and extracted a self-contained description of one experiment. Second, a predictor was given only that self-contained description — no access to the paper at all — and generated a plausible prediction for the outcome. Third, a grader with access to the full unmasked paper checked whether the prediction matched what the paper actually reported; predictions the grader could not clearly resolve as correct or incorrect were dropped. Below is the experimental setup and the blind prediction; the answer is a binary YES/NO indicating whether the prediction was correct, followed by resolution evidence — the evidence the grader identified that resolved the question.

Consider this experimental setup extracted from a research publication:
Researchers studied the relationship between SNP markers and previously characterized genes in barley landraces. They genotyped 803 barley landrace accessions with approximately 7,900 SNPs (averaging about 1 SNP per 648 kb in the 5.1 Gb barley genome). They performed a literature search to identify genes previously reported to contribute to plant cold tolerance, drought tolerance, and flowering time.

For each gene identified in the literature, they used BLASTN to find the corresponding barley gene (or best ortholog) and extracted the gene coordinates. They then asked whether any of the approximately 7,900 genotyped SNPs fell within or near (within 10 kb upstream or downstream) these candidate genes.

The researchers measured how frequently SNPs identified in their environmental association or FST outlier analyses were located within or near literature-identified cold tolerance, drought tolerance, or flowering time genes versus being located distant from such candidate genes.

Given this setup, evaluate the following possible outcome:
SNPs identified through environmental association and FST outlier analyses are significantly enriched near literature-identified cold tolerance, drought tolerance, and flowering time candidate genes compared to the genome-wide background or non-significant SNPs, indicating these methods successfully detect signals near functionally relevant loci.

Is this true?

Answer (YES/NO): NO